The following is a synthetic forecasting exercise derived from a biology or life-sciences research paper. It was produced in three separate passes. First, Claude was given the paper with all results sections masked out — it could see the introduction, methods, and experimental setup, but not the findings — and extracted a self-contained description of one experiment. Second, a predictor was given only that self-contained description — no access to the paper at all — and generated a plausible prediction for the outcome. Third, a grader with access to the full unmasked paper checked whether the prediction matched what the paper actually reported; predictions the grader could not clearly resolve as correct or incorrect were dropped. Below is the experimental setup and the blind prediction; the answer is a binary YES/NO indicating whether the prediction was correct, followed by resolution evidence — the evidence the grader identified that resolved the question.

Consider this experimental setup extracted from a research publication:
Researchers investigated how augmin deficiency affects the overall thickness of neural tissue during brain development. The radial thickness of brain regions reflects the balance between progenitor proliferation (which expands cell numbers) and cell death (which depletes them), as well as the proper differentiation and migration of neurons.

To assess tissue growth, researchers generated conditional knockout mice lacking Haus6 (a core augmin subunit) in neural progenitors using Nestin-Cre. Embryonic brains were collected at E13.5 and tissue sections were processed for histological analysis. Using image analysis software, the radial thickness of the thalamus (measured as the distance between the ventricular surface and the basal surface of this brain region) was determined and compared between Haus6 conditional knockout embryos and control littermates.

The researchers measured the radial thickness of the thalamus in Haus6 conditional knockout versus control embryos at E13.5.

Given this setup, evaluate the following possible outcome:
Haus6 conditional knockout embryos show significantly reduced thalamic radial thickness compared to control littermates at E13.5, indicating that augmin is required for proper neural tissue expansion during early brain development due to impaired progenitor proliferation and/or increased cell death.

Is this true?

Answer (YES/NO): YES